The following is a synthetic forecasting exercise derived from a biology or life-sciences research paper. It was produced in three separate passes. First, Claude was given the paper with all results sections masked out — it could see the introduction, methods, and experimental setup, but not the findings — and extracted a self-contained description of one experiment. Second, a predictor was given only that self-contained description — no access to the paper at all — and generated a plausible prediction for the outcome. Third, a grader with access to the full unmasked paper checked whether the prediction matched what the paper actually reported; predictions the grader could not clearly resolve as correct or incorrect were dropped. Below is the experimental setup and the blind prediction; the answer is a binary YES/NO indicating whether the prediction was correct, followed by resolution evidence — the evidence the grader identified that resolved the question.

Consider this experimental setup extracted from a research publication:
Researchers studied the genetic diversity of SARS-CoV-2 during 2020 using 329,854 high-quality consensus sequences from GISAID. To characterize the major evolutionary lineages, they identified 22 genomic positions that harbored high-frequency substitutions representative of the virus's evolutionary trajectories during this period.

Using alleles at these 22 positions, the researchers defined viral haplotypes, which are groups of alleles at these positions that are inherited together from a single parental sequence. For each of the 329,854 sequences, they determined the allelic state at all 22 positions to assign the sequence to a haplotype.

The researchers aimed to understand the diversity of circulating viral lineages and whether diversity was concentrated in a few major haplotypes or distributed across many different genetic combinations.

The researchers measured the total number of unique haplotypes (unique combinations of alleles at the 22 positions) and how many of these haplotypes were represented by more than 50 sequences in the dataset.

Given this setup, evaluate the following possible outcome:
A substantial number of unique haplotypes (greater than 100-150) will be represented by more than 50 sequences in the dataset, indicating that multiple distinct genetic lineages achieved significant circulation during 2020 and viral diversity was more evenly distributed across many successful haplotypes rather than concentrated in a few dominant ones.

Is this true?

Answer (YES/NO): NO